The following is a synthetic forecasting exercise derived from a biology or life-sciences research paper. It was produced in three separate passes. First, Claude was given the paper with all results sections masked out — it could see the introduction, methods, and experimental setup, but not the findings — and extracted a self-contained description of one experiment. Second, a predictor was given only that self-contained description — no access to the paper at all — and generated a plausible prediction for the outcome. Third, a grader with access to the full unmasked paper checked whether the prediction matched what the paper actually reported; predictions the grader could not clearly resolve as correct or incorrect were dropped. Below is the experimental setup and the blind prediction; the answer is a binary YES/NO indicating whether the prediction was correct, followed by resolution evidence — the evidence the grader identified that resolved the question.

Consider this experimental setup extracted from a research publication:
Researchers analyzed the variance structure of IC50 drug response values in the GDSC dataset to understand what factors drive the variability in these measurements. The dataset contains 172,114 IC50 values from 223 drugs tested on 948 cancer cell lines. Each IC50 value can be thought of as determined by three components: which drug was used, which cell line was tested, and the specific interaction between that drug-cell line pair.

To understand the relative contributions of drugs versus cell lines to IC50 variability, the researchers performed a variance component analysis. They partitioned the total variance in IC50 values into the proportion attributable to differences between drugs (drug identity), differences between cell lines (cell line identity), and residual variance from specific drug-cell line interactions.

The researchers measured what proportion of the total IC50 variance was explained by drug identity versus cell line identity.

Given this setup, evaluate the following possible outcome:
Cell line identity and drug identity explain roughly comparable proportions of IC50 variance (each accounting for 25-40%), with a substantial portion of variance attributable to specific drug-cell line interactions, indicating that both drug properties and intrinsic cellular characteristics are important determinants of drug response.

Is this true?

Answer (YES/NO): NO